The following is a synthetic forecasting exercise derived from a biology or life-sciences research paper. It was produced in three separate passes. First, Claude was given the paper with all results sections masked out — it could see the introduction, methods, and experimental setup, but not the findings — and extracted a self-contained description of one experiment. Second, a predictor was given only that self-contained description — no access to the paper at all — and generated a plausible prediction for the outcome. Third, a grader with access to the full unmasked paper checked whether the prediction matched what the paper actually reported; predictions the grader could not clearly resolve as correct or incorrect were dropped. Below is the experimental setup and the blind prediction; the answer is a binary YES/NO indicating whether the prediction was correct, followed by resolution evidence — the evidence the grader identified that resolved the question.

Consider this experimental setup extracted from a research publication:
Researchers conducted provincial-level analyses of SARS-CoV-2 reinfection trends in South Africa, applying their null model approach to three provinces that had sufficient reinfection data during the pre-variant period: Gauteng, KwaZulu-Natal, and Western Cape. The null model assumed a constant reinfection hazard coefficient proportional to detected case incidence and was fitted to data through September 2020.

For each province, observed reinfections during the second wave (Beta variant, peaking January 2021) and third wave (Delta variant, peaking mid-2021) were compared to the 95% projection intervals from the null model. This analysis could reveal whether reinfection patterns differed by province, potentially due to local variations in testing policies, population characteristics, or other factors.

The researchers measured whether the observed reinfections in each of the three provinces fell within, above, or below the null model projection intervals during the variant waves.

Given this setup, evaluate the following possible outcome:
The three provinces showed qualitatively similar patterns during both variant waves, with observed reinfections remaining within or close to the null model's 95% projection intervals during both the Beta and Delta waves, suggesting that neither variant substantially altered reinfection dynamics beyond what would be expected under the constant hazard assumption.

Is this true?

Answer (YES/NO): NO